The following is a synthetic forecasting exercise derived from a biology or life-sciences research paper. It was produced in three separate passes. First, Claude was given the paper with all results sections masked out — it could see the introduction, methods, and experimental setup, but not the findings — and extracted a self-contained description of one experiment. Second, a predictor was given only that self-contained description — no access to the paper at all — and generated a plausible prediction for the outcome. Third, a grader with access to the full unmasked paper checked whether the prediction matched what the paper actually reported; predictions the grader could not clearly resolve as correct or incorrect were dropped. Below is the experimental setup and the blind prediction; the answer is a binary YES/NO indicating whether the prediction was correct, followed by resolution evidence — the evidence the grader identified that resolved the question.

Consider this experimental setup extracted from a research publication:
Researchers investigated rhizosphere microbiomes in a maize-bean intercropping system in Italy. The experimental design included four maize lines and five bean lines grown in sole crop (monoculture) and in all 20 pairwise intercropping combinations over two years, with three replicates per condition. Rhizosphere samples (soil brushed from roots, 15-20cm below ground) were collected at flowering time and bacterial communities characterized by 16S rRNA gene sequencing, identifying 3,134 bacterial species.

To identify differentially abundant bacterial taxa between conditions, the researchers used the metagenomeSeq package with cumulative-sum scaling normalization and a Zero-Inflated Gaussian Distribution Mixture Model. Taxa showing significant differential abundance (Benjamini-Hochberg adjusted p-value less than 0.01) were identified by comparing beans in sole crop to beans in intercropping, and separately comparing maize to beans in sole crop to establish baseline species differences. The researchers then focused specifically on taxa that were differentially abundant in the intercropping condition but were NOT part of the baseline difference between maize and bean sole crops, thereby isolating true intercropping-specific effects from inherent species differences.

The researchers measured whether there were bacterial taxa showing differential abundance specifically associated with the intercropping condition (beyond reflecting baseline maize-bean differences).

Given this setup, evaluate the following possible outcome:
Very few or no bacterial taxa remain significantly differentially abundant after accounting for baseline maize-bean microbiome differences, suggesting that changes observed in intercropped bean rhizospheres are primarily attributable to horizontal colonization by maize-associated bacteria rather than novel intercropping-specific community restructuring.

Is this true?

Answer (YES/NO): NO